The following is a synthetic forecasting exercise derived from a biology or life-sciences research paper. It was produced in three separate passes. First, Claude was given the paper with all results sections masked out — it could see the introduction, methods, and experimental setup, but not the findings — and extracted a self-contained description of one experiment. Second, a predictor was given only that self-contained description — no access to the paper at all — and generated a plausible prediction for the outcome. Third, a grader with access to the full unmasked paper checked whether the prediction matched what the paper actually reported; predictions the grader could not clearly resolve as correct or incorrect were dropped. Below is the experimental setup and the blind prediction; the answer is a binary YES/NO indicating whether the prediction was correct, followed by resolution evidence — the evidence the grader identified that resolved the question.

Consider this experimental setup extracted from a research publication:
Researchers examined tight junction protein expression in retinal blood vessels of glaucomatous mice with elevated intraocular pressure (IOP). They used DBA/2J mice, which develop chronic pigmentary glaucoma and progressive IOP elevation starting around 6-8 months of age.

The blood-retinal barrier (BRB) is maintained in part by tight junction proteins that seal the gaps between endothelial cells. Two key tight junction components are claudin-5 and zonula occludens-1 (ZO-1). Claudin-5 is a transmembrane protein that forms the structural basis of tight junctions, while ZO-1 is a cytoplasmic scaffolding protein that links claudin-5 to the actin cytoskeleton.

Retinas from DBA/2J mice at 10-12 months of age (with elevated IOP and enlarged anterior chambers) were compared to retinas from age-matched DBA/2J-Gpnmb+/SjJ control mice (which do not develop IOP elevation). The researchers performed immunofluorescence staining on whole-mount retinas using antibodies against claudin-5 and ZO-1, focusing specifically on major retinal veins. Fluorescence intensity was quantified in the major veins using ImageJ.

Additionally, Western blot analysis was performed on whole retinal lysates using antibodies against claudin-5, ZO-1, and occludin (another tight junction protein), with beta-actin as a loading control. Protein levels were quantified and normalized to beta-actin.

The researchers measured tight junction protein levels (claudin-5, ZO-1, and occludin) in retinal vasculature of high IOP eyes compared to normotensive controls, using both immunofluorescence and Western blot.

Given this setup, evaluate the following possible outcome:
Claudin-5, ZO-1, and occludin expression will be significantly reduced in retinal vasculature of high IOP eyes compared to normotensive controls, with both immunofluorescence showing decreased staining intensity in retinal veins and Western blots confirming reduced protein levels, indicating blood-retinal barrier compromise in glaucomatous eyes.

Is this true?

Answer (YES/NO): NO